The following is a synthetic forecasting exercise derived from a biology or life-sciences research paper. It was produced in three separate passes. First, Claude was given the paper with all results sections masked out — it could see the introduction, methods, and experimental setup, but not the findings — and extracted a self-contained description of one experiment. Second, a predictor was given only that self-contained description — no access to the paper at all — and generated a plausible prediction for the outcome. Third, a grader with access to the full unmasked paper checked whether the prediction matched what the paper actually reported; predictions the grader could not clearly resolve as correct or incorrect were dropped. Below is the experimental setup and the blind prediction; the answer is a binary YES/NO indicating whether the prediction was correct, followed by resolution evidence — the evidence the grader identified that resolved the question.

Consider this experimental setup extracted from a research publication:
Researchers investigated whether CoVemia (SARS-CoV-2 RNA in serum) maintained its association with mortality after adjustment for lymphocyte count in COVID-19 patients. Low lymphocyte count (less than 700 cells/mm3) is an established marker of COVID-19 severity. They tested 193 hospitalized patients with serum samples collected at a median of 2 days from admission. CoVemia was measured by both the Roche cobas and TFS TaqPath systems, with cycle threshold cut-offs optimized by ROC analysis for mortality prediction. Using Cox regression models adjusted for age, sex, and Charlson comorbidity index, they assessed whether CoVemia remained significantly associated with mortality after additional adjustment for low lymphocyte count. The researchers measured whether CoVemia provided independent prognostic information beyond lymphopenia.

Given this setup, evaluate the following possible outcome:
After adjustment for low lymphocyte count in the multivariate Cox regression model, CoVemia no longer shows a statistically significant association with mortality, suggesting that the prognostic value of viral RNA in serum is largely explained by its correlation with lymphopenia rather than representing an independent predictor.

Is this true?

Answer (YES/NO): NO